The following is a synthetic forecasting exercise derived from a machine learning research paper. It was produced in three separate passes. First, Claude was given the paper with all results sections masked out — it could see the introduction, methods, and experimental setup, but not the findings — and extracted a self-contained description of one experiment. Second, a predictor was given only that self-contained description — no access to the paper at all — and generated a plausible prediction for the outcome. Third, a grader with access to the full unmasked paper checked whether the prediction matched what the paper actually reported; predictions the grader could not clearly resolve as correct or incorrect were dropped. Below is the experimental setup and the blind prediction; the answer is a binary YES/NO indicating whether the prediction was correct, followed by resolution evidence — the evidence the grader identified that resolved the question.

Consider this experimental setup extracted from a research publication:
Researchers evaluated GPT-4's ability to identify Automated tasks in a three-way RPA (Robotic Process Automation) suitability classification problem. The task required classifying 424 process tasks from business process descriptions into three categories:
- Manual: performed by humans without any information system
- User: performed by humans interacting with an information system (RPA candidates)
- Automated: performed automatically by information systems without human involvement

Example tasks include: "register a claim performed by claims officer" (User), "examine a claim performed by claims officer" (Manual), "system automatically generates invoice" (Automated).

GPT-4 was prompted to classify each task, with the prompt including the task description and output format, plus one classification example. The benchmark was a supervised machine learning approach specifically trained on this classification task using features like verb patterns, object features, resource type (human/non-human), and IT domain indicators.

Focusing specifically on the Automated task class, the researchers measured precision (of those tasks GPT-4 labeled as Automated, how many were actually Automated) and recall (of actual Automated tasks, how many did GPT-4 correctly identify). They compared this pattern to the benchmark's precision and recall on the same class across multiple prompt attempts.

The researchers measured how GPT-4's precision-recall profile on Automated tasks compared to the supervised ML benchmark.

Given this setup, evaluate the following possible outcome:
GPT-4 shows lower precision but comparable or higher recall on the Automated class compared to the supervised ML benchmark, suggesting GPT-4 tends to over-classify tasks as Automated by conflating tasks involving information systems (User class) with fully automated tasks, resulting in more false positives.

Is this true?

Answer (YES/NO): YES